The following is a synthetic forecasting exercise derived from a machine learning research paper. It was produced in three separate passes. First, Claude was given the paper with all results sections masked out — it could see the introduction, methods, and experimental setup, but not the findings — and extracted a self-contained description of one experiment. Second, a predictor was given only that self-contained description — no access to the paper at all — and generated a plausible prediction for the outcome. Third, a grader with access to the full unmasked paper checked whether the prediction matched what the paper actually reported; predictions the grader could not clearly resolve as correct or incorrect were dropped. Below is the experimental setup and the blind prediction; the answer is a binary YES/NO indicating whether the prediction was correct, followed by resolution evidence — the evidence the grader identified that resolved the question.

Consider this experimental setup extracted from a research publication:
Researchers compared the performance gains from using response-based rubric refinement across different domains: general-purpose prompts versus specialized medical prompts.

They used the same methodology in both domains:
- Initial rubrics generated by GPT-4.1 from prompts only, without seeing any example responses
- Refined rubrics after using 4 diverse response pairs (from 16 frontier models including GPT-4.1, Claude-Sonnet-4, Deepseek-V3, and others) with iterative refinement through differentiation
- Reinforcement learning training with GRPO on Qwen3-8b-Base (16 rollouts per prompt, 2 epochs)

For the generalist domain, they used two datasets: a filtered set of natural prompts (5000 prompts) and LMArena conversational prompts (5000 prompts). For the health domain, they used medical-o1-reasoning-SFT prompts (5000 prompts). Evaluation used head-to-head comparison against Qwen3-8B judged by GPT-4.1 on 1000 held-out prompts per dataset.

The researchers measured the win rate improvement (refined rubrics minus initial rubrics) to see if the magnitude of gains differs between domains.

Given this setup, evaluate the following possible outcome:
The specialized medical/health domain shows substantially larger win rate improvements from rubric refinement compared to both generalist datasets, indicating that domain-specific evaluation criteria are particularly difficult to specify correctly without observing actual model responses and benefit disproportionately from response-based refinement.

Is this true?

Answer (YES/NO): YES